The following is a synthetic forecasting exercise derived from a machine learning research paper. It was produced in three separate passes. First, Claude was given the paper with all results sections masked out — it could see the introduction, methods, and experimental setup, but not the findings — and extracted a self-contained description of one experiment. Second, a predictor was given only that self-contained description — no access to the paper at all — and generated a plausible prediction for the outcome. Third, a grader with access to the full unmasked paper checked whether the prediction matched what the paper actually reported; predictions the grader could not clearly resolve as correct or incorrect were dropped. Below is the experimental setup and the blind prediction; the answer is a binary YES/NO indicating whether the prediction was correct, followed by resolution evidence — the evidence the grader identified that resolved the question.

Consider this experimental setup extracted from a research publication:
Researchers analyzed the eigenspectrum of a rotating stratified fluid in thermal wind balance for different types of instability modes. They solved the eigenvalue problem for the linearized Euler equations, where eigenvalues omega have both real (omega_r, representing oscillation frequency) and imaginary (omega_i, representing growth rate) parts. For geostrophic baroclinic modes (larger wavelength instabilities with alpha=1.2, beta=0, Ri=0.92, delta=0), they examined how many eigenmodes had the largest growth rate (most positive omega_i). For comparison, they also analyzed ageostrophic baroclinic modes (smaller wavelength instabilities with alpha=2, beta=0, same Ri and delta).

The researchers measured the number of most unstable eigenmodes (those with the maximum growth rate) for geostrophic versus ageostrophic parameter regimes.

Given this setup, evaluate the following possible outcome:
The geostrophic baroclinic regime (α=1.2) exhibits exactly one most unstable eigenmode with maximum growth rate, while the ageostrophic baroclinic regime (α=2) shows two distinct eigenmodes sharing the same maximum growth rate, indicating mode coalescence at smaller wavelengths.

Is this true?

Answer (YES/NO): YES